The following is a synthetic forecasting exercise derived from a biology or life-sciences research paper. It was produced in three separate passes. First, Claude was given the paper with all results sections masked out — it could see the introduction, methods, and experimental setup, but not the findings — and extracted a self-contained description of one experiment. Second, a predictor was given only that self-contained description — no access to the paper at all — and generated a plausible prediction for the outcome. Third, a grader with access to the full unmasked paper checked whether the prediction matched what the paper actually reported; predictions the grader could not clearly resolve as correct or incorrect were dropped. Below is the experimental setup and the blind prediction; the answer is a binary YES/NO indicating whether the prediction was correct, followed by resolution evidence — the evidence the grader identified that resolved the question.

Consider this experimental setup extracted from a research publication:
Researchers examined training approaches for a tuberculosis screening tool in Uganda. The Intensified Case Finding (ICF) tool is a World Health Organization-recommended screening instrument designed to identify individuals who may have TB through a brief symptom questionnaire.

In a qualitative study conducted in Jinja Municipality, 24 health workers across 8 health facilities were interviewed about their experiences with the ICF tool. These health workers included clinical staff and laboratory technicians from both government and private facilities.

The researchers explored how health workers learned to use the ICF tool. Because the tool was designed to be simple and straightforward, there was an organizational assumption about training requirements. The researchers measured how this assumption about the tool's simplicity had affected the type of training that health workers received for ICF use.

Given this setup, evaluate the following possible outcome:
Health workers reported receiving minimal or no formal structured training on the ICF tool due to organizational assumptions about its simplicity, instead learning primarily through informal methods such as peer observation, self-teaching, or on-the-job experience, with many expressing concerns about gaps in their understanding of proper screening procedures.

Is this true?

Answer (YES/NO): NO